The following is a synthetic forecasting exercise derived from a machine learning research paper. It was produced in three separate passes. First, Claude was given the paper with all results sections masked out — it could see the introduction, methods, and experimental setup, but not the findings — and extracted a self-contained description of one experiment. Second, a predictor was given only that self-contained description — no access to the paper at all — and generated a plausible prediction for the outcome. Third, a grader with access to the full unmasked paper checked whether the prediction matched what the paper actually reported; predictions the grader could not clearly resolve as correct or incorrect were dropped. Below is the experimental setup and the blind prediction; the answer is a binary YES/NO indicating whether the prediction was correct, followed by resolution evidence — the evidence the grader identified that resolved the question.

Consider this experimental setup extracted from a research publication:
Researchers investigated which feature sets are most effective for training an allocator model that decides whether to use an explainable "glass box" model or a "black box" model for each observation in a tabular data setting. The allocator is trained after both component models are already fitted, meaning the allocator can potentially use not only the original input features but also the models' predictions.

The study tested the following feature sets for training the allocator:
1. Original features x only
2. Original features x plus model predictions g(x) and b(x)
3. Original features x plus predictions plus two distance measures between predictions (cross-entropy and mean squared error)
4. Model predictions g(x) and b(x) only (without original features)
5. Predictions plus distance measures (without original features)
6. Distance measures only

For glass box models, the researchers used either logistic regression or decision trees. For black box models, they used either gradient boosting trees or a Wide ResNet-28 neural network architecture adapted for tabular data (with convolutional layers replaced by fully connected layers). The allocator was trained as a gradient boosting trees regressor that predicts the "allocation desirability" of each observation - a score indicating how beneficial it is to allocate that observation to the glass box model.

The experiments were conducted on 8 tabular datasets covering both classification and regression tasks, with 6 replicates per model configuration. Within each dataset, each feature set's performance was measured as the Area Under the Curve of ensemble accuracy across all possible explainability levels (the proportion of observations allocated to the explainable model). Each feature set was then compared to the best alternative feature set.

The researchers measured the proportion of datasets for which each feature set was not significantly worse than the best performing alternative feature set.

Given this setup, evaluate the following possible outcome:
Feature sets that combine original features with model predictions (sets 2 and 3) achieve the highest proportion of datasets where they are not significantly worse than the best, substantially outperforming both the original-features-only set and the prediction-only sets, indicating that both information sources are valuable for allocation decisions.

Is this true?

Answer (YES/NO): NO